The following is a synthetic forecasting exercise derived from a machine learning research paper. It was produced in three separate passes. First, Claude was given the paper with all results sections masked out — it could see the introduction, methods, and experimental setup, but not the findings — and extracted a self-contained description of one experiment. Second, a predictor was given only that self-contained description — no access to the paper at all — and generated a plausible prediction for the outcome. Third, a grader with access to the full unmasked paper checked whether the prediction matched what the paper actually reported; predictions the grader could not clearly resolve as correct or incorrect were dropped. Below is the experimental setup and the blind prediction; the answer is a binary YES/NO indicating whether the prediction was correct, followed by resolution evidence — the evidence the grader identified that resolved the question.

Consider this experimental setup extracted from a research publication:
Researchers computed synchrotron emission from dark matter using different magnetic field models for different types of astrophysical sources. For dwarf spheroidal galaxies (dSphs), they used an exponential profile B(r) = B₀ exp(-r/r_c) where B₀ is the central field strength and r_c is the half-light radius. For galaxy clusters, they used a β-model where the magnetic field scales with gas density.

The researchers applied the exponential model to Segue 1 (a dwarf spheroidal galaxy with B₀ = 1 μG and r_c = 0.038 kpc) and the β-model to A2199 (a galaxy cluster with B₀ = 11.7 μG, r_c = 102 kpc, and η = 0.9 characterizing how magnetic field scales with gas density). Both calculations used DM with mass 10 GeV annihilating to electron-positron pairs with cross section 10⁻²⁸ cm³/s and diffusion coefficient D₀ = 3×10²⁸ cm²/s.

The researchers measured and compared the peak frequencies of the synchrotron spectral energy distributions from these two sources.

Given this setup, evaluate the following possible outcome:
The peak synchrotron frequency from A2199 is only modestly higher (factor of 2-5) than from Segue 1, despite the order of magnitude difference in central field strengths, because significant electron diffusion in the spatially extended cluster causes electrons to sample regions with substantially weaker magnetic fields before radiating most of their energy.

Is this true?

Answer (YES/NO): YES